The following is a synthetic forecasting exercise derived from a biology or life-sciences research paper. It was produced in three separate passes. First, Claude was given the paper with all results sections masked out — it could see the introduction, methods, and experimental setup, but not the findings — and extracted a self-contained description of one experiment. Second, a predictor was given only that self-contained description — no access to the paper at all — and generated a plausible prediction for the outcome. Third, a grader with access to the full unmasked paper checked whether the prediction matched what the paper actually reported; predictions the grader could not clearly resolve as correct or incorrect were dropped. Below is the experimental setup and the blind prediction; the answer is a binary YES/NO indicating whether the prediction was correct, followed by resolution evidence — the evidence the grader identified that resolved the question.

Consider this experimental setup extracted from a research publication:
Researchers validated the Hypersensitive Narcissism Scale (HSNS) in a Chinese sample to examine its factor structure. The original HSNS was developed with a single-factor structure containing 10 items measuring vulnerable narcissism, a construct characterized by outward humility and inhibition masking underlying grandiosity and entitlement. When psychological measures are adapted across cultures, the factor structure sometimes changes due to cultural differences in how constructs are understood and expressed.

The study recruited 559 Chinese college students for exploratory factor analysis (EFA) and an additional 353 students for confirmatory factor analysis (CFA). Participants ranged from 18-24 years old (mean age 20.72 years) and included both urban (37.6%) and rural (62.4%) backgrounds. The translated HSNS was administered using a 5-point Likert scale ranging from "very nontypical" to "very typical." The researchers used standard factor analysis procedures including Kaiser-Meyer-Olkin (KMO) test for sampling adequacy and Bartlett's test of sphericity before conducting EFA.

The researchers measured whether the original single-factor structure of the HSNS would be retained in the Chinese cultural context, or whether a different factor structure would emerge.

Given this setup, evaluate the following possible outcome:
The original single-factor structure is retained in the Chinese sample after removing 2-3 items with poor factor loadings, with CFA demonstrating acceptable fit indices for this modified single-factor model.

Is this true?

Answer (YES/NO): NO